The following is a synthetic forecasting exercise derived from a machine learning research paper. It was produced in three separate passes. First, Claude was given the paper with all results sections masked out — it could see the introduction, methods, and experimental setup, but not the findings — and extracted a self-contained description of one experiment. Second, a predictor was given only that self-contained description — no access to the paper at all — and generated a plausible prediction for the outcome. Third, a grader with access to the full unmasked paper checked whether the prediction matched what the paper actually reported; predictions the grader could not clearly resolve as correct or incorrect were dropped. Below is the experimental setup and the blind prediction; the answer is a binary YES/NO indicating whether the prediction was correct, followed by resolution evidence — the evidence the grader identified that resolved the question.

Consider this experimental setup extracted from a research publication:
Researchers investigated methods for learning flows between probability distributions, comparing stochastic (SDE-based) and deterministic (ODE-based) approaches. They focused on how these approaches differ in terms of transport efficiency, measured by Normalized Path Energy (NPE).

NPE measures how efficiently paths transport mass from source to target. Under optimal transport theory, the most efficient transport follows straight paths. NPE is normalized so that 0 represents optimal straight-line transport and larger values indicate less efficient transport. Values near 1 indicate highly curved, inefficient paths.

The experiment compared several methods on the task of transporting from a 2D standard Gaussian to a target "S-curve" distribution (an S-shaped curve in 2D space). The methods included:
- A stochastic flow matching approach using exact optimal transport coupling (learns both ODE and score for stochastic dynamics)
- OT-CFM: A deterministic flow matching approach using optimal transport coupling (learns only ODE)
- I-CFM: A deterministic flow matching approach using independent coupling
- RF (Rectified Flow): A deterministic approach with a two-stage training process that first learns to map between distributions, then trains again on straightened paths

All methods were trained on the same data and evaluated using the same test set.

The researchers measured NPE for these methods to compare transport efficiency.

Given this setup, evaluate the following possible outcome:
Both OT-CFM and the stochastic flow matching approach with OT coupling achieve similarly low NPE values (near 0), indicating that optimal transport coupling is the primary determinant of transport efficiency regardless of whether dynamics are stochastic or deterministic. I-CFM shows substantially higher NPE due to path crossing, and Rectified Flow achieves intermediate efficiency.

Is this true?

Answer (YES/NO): YES